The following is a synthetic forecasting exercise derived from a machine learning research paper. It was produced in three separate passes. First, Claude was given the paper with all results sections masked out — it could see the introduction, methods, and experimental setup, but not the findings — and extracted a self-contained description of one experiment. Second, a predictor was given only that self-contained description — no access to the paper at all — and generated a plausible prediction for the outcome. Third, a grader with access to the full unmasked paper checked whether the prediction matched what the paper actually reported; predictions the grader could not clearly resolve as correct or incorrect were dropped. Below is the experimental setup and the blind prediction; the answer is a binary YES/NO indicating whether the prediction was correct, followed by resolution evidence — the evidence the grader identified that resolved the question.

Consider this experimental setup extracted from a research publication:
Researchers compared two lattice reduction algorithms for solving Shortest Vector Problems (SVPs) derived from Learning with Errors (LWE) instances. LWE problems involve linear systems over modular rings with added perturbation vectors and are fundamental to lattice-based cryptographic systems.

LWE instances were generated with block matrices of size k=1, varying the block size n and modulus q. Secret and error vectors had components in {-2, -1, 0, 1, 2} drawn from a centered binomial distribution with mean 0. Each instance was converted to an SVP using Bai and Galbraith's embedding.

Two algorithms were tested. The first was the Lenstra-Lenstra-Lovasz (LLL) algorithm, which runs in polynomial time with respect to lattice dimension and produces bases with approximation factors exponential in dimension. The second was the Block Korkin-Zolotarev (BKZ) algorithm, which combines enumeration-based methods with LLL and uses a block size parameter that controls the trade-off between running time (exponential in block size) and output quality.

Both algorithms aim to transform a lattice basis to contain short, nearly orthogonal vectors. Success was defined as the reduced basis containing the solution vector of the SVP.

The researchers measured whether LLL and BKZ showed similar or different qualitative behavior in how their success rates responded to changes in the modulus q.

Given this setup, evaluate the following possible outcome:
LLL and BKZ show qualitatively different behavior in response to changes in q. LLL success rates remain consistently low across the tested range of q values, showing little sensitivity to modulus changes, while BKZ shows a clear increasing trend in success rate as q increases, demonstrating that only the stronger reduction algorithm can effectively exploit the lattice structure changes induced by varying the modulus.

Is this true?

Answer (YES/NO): NO